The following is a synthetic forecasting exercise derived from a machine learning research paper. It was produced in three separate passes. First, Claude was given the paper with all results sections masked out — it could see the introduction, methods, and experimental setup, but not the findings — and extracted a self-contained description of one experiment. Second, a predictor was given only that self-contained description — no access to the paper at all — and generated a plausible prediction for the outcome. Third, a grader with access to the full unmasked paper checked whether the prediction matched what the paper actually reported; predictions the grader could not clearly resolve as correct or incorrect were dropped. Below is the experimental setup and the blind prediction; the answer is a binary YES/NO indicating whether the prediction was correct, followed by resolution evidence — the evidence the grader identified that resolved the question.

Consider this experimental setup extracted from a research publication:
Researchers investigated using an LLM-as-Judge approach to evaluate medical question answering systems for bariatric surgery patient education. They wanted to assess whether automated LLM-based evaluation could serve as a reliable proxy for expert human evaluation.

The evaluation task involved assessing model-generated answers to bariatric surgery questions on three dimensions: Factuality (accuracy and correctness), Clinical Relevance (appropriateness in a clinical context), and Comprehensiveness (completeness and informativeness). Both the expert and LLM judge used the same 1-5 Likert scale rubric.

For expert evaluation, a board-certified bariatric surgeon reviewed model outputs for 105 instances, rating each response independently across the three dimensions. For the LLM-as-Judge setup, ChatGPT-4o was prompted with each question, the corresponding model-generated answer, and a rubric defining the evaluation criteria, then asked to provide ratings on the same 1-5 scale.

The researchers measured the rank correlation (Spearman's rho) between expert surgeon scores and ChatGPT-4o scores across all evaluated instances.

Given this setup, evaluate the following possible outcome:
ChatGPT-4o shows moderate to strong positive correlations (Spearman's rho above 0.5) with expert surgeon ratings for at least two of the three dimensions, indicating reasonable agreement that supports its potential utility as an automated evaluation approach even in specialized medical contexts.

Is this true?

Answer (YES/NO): YES